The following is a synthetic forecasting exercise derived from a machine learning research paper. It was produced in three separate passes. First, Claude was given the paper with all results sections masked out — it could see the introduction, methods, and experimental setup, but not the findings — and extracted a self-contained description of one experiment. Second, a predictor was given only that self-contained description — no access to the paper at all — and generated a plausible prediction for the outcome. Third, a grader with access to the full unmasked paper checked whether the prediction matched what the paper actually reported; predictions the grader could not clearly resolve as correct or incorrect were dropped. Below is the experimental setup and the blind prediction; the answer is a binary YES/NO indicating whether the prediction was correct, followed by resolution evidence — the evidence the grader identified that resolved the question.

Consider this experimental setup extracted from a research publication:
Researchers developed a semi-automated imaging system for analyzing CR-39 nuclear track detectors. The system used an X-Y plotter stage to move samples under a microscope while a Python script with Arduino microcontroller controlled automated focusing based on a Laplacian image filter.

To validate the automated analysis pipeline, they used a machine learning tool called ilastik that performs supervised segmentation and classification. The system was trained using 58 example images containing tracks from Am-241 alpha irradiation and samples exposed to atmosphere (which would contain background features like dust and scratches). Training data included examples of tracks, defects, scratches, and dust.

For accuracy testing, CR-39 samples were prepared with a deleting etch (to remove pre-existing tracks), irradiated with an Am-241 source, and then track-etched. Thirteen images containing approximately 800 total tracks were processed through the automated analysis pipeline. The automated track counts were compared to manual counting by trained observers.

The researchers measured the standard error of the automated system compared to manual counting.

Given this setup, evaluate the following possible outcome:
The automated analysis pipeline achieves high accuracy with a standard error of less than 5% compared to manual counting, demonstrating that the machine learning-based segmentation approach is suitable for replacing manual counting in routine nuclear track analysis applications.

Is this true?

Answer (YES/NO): YES